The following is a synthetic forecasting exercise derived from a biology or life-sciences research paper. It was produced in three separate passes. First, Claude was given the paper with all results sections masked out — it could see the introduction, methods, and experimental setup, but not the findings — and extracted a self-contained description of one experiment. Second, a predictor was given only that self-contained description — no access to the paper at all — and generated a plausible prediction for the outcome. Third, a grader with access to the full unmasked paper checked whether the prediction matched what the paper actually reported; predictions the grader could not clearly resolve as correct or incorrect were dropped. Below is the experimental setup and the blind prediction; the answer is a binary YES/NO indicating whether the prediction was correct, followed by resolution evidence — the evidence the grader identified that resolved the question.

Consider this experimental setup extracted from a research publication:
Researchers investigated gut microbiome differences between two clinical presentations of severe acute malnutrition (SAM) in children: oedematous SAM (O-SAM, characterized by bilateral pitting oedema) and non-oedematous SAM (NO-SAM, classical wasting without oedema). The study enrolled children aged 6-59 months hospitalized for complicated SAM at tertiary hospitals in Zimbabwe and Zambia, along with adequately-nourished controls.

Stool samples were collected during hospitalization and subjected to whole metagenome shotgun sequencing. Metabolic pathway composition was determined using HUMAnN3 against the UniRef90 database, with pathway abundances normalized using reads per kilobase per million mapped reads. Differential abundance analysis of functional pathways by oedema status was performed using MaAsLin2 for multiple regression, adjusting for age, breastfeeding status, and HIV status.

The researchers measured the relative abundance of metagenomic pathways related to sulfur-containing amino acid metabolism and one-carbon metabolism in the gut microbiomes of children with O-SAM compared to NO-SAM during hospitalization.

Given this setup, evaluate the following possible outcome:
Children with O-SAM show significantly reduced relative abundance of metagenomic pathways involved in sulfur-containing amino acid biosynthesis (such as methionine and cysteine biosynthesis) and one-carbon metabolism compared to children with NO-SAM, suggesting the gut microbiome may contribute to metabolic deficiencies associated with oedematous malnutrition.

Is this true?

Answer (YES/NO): NO